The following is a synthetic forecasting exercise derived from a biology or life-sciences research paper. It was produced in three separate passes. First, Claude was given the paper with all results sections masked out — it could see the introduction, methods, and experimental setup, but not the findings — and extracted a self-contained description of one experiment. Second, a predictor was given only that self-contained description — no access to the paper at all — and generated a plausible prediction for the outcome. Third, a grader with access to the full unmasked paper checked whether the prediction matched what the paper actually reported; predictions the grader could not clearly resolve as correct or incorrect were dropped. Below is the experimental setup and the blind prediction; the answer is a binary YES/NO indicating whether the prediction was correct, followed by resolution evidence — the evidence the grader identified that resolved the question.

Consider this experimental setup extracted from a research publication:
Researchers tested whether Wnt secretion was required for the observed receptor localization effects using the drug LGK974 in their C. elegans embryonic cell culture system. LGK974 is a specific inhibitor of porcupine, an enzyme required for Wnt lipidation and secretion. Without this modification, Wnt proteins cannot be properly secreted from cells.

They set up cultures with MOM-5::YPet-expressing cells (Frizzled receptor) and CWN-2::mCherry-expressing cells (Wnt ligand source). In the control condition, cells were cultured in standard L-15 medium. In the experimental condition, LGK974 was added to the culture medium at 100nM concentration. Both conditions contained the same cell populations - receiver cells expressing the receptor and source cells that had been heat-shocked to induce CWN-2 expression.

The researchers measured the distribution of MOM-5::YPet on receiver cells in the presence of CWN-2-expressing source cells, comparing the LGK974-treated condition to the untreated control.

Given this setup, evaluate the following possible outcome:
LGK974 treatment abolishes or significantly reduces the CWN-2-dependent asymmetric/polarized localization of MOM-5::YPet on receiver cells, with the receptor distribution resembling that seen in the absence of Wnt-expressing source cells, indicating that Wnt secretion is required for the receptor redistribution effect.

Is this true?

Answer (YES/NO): NO